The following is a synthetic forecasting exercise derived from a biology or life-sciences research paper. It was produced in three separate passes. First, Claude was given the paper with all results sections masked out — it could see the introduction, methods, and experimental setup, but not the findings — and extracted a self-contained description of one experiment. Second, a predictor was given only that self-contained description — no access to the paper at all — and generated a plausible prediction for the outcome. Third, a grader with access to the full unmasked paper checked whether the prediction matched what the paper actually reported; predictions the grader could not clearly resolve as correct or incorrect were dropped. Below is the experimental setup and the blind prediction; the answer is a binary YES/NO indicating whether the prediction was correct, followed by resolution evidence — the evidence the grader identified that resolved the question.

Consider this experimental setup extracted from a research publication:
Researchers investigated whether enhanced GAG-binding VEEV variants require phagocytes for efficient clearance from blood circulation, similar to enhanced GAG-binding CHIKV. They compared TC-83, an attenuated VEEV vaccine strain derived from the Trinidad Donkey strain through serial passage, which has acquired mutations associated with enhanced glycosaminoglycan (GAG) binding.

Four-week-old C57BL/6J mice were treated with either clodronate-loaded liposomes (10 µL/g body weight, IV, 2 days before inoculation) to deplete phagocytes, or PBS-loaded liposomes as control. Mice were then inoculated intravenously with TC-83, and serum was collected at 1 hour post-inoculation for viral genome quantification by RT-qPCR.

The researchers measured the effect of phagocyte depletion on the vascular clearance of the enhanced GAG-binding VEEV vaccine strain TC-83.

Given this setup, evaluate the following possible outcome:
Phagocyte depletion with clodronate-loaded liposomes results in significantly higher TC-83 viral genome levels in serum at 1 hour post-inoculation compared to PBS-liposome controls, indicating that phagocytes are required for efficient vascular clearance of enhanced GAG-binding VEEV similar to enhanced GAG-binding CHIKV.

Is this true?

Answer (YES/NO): NO